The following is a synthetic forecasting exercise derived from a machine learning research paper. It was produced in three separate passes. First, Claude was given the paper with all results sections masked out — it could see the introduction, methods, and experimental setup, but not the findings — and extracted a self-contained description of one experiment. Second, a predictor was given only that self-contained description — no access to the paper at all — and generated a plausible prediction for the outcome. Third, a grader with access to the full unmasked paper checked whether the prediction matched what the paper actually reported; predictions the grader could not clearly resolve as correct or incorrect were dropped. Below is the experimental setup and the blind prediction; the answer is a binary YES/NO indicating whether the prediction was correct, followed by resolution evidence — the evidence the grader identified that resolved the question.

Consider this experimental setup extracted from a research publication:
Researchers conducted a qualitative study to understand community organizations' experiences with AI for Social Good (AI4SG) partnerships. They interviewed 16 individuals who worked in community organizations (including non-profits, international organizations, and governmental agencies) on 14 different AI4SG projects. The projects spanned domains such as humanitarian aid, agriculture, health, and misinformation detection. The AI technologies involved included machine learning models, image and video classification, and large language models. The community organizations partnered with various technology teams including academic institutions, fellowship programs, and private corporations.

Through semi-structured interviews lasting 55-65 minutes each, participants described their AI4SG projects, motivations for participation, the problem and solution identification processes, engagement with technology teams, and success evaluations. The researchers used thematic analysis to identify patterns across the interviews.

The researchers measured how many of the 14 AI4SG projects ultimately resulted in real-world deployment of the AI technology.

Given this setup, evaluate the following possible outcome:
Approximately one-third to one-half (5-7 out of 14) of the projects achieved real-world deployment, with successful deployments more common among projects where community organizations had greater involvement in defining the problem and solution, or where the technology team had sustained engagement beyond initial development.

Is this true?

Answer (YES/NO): NO